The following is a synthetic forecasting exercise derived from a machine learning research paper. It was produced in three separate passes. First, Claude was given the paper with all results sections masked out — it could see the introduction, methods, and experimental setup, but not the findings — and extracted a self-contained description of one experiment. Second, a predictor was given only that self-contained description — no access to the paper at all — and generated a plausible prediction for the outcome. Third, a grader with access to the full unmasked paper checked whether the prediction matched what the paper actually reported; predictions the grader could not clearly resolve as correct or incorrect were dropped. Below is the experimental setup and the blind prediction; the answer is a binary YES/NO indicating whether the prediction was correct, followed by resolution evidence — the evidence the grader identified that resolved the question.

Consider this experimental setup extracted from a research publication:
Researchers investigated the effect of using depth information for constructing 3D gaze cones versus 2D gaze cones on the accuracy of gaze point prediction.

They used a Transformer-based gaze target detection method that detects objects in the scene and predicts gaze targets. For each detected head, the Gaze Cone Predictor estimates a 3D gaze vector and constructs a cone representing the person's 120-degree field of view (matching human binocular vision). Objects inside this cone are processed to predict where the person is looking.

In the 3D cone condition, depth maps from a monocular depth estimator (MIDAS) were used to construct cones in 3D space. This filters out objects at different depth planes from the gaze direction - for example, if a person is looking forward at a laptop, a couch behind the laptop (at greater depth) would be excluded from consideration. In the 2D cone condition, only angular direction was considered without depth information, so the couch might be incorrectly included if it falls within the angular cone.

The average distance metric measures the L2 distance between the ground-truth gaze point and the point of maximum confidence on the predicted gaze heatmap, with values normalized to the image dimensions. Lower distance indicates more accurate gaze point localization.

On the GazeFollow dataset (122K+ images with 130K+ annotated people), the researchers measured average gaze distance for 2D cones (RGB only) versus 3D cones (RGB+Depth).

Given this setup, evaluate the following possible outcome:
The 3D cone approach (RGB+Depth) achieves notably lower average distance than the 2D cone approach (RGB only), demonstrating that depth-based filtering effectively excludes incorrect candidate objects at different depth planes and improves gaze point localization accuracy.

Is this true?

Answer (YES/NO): NO